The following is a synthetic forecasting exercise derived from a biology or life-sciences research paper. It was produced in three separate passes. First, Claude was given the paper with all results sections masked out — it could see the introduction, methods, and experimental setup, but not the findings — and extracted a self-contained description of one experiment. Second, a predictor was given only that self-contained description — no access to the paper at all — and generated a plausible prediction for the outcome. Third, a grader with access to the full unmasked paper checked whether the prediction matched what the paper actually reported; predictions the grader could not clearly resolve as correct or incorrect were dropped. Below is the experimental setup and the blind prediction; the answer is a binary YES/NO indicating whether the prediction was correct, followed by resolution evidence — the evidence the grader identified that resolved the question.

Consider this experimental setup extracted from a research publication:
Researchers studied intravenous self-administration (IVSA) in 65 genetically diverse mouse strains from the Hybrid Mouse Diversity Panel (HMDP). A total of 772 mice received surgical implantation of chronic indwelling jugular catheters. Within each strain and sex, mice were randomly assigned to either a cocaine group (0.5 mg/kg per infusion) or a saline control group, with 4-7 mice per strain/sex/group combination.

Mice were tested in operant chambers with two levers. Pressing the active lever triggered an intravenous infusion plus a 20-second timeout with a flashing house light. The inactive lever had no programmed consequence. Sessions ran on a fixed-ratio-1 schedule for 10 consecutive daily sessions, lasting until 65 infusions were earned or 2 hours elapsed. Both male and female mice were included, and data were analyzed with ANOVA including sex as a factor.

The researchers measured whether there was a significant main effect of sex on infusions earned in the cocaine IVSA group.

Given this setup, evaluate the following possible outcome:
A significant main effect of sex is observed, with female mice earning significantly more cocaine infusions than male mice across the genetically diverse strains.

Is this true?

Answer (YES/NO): NO